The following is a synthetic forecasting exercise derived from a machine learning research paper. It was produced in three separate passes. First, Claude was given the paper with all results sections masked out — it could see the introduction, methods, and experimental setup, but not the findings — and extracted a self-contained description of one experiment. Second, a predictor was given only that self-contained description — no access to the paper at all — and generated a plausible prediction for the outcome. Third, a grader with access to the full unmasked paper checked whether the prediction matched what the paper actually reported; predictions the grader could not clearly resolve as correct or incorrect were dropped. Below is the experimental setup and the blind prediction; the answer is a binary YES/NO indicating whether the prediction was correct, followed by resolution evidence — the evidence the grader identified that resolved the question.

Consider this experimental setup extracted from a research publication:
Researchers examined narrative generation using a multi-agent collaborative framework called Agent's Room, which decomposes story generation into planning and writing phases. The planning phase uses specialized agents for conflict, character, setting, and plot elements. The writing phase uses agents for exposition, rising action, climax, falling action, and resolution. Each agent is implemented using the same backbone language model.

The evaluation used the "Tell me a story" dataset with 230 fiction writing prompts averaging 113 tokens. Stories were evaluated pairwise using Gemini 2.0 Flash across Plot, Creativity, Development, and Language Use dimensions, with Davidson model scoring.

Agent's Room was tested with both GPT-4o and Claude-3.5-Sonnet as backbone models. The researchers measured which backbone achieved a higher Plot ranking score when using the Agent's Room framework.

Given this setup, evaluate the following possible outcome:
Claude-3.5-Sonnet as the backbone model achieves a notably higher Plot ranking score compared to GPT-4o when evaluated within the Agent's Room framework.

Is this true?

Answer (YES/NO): NO